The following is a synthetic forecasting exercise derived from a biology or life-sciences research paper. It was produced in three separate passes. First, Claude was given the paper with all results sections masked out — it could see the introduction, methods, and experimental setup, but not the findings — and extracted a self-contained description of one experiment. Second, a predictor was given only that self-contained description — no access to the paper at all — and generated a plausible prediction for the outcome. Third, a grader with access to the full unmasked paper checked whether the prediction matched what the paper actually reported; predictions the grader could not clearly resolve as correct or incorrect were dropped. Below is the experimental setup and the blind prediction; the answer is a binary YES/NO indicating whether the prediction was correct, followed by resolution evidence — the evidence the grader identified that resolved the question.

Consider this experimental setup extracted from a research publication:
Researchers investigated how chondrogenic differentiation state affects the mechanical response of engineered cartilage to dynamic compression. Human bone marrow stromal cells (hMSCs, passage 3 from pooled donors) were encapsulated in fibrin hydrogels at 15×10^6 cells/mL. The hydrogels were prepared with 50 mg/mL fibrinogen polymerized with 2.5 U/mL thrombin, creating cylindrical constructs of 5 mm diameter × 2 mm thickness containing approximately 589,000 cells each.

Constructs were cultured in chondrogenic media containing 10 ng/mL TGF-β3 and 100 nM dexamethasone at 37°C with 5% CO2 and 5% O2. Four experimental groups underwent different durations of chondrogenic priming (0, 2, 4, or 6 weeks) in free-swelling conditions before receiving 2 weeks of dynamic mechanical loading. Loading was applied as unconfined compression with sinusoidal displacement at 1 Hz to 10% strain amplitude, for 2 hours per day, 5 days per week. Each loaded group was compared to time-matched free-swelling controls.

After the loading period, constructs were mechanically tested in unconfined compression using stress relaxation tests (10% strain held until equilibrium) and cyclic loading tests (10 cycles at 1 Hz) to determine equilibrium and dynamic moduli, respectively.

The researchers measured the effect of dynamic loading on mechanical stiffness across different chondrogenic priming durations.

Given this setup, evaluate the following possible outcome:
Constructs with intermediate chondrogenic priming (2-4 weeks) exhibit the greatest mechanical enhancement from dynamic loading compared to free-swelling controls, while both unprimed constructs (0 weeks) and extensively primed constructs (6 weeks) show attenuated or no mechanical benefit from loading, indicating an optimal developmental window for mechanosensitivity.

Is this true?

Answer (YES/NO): NO